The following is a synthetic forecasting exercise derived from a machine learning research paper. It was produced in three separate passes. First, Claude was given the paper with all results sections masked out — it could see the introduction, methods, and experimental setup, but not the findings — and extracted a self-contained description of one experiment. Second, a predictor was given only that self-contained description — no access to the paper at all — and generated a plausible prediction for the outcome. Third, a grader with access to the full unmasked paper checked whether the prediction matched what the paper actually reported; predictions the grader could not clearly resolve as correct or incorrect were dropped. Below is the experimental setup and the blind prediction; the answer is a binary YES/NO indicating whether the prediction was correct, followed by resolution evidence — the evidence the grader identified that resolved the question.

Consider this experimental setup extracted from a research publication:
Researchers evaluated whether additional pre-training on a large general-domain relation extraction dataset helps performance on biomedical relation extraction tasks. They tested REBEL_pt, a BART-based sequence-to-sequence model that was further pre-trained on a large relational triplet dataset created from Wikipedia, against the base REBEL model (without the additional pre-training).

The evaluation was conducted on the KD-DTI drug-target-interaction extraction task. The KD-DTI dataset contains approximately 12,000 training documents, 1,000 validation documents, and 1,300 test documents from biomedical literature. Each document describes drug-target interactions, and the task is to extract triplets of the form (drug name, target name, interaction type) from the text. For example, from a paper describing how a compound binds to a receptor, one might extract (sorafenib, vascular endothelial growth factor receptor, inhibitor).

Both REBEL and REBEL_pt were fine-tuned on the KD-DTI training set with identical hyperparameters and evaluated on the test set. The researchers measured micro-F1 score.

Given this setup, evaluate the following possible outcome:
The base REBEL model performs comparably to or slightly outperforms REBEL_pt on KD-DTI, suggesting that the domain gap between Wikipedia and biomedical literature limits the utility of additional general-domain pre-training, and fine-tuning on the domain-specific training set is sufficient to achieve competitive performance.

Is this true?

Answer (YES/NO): NO